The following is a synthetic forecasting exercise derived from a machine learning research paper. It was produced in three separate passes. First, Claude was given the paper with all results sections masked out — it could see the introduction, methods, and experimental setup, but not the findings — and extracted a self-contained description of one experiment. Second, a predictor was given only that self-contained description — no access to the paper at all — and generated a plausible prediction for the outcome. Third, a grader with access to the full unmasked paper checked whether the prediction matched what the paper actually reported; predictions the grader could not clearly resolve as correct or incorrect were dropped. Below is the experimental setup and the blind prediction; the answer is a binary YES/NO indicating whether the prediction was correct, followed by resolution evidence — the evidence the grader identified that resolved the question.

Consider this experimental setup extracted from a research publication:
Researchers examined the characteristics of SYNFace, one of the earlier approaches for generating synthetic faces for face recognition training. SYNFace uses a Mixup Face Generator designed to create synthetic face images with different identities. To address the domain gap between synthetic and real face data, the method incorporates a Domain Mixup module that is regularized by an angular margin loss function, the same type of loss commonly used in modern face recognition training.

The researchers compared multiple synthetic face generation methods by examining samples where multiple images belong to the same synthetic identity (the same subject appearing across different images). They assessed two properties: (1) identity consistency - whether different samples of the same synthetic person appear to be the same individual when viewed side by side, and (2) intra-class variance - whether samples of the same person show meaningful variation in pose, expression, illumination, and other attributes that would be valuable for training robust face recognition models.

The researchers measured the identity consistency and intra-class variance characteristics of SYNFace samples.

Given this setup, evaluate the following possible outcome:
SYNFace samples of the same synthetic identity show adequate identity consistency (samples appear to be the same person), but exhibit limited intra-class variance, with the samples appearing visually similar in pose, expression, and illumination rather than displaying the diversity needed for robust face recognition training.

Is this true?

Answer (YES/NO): NO